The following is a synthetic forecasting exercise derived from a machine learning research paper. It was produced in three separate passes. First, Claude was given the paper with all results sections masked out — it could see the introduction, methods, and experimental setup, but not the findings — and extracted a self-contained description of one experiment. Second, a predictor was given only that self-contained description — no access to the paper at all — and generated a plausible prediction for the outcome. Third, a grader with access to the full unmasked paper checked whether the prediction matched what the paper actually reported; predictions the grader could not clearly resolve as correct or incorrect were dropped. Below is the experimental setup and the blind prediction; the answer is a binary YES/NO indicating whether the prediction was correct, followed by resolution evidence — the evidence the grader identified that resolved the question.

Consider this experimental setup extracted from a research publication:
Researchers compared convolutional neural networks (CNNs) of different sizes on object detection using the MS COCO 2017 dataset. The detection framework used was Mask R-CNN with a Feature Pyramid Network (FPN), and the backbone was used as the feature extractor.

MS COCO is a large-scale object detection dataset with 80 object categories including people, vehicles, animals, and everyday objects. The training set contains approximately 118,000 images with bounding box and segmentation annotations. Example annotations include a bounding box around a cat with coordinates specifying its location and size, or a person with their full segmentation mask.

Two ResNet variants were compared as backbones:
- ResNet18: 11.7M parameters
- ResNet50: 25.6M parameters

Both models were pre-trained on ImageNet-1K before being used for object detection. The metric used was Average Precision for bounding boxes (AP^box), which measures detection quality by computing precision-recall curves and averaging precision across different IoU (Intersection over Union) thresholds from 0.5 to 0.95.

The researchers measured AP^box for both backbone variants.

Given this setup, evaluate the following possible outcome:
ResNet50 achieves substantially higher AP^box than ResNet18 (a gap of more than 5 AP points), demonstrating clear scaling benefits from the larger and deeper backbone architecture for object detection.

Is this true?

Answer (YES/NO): NO